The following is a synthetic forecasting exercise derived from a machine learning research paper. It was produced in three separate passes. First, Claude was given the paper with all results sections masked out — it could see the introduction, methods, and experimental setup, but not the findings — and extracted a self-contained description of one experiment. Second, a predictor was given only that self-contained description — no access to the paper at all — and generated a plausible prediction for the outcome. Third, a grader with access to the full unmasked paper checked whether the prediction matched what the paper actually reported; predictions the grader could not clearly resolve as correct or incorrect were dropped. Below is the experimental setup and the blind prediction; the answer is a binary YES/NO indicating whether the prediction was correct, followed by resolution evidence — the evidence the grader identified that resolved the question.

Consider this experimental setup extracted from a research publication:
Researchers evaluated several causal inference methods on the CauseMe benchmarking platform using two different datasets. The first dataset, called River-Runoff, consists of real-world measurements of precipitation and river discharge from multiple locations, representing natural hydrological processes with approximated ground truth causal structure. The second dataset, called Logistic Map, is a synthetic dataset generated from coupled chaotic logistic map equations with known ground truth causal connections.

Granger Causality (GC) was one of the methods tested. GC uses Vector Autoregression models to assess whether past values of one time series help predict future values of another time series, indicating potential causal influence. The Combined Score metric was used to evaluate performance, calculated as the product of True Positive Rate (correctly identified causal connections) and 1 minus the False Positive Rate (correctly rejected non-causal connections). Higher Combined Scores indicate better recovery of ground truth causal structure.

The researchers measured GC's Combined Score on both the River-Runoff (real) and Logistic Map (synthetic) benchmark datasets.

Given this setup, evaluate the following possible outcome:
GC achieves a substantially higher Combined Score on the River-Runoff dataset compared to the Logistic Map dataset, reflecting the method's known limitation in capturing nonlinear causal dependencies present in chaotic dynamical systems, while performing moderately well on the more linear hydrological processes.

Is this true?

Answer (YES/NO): NO